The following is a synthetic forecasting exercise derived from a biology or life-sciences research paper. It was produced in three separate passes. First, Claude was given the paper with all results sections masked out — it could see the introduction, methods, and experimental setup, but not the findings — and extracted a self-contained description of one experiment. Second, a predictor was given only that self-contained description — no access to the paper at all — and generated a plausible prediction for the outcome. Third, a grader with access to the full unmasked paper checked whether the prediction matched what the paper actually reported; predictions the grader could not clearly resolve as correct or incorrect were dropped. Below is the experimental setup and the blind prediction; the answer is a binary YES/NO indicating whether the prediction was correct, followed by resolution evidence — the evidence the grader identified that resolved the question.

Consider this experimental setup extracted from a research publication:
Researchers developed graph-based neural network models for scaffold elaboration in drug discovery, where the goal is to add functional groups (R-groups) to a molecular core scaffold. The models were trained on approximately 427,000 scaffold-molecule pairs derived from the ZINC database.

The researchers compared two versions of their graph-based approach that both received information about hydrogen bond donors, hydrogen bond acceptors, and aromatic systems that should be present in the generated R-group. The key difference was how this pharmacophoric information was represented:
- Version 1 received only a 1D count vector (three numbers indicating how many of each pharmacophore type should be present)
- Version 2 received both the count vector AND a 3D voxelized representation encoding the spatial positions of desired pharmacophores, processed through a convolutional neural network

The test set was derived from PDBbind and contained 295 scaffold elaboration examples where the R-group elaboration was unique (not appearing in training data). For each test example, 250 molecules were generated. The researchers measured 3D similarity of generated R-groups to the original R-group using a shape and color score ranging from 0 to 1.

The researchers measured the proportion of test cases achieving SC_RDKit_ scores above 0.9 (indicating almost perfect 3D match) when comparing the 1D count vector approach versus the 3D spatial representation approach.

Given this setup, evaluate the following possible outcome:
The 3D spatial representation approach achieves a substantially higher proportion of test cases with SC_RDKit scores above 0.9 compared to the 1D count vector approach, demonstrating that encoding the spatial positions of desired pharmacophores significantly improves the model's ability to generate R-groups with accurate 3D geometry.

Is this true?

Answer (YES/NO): YES